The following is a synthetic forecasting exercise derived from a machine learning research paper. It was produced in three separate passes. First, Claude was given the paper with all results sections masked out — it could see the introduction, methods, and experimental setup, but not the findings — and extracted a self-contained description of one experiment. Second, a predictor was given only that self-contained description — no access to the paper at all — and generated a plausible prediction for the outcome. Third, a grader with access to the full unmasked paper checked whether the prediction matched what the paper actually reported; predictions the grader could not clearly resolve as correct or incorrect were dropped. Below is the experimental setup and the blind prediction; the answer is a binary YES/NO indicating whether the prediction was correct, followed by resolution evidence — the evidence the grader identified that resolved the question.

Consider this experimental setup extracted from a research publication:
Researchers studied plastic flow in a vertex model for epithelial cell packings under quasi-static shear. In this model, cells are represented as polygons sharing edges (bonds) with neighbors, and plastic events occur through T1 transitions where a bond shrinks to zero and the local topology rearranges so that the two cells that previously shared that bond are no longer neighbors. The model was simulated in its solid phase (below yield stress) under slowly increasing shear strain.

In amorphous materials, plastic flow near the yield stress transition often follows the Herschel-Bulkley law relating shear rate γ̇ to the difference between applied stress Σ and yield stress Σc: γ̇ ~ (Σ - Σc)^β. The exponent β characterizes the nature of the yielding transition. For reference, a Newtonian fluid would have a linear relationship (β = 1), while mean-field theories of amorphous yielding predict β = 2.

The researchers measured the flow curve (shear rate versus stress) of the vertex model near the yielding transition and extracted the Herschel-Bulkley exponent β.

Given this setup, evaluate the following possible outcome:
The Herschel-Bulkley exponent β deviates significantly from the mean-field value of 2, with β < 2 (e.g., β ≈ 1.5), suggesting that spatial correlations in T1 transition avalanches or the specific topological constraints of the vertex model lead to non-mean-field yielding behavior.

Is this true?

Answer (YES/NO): YES